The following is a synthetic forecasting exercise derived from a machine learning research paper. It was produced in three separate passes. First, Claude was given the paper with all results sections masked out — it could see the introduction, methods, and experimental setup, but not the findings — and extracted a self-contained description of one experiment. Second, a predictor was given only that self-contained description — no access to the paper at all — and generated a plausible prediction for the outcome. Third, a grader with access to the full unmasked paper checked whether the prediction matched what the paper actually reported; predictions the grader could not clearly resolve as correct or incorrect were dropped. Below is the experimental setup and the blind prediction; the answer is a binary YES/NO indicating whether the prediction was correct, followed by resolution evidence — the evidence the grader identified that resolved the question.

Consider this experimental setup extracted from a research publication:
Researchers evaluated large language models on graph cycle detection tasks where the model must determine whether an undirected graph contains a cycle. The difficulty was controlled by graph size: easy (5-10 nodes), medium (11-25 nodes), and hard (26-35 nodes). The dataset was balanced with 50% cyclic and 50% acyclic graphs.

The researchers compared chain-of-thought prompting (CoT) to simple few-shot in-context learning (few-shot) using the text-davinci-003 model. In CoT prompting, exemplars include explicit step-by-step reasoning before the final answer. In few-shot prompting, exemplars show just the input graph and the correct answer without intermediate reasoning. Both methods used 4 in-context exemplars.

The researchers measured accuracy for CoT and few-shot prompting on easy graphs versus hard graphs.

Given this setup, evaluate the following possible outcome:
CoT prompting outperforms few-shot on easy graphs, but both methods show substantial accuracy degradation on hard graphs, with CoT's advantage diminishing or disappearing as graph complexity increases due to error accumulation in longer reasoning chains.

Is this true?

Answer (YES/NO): YES